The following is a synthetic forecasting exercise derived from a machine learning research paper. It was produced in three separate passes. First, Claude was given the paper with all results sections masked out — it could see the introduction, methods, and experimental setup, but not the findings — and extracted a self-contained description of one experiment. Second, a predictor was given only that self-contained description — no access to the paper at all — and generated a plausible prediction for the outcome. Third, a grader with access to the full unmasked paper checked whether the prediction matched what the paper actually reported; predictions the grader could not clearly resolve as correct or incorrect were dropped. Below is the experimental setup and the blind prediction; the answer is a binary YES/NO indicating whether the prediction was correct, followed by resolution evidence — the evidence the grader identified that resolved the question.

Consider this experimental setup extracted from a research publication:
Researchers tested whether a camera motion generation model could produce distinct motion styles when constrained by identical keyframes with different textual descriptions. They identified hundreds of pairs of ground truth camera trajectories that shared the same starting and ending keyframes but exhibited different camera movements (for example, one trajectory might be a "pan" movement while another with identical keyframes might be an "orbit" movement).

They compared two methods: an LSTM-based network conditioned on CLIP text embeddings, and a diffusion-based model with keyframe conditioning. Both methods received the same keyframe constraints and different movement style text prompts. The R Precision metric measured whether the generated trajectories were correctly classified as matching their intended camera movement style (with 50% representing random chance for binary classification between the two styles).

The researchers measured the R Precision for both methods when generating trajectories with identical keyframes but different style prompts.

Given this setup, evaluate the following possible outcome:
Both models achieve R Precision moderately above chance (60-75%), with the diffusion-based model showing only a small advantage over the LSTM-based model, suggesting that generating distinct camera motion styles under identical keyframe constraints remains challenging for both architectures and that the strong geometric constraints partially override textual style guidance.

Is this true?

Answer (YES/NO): NO